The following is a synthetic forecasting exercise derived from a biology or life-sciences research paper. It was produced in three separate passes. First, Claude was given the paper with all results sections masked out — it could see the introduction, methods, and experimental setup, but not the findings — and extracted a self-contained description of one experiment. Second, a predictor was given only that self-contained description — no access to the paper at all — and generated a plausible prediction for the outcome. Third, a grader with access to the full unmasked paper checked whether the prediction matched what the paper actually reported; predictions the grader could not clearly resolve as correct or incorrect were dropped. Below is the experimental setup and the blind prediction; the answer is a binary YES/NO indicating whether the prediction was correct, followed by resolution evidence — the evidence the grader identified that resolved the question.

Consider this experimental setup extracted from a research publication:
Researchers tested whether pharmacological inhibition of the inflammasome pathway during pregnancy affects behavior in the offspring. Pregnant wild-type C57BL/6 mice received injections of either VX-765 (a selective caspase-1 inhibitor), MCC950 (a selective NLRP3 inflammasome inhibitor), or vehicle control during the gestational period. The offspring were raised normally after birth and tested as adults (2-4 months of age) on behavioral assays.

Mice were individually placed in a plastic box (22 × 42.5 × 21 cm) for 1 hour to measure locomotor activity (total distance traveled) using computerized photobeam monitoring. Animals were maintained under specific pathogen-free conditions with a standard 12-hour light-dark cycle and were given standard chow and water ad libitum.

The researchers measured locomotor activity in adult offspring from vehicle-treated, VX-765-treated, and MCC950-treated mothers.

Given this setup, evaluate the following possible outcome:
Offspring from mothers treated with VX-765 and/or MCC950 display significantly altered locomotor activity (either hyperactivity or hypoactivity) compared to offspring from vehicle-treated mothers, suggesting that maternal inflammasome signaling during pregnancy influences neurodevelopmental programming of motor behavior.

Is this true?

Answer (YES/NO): YES